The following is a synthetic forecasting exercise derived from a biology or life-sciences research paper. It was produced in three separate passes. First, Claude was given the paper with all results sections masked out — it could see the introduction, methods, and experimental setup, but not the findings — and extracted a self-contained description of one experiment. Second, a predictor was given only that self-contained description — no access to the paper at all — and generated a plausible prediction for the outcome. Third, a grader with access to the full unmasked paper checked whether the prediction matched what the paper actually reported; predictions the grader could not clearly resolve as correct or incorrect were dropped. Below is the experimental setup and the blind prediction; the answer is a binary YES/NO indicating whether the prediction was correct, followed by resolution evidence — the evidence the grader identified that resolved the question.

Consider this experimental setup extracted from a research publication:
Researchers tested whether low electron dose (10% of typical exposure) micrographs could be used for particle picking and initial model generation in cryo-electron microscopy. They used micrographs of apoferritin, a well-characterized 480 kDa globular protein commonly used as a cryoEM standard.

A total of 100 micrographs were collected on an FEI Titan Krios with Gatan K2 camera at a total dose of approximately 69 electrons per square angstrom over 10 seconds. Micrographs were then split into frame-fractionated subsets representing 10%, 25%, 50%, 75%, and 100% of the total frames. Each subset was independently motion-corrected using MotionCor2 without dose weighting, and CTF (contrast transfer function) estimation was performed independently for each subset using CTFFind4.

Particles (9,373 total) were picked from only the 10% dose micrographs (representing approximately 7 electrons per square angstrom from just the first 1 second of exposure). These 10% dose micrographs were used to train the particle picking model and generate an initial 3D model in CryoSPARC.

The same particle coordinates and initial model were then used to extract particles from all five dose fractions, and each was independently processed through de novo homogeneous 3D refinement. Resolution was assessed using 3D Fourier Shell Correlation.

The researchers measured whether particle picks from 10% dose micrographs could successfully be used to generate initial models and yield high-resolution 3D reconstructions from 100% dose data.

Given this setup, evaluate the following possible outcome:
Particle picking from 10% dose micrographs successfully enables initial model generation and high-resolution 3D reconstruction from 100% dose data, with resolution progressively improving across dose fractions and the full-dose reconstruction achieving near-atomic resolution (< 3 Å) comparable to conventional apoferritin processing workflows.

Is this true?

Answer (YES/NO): NO